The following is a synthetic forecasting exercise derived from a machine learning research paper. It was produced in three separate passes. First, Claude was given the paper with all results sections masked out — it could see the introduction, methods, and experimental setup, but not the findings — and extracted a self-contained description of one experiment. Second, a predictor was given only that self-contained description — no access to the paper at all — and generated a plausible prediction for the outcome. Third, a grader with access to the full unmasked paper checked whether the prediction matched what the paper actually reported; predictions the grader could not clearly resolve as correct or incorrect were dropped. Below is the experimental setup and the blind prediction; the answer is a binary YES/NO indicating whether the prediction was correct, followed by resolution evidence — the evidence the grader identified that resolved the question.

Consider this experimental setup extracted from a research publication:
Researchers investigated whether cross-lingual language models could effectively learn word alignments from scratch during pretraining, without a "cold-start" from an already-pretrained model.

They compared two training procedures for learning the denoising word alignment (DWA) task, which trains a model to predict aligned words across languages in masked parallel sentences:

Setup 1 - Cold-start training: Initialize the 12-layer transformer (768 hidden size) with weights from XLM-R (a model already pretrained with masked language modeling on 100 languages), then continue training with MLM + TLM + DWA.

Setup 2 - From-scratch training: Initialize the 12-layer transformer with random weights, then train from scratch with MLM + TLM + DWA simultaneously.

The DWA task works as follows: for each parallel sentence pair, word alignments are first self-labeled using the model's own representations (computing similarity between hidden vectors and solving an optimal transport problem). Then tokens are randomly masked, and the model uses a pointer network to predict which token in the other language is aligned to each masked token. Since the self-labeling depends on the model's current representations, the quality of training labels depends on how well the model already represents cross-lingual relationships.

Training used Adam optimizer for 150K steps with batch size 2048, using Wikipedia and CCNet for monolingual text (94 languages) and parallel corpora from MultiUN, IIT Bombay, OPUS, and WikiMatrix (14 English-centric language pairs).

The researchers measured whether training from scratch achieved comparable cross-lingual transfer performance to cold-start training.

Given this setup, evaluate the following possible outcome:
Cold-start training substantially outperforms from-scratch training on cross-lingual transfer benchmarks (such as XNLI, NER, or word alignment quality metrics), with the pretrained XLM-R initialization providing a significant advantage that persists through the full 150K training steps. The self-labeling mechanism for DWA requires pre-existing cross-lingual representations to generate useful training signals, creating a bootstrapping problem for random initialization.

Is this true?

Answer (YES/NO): YES